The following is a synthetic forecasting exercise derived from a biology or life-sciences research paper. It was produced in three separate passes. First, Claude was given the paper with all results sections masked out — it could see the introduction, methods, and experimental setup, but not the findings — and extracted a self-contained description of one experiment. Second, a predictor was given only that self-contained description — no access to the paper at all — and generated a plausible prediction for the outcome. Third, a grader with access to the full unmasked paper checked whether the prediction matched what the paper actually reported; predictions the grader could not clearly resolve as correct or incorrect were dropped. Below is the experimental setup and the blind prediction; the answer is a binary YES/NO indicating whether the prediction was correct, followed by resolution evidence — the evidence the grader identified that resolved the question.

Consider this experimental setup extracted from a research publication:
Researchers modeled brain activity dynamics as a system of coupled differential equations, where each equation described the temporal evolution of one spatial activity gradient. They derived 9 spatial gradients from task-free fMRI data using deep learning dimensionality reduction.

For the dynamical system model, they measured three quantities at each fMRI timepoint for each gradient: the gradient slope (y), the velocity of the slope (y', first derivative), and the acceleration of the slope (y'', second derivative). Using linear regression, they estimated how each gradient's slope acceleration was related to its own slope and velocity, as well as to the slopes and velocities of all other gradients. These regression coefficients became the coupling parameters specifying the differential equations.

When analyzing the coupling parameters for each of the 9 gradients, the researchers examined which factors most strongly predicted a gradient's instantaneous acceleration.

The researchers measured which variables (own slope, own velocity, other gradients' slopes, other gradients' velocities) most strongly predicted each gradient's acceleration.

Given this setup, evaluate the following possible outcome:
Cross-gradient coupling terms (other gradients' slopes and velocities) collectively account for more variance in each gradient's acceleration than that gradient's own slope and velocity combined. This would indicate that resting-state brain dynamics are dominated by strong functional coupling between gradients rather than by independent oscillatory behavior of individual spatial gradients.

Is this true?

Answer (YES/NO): NO